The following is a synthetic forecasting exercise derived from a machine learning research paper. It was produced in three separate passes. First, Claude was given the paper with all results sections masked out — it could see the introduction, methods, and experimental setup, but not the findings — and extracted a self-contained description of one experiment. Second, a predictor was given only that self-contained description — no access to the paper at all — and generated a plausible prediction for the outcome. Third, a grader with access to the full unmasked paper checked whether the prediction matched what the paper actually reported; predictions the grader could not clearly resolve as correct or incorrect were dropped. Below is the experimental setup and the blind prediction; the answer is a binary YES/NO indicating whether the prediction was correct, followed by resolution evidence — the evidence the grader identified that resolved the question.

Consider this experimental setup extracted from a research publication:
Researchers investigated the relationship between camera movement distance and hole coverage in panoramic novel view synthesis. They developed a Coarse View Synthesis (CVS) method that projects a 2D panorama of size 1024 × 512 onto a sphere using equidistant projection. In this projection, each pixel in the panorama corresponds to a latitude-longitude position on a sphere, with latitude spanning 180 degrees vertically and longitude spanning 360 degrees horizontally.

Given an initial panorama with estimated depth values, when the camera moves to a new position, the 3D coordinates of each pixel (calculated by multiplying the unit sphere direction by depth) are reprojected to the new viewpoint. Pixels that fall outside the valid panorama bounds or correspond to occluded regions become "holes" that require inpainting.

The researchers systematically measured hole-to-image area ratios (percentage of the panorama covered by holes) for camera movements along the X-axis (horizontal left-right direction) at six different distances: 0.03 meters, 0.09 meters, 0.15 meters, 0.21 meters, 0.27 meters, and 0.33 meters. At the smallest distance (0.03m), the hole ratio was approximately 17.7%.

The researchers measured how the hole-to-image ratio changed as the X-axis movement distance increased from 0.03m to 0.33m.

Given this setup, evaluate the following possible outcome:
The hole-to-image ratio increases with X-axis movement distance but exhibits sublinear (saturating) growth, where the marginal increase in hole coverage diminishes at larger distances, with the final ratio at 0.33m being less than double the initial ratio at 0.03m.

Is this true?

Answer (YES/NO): NO